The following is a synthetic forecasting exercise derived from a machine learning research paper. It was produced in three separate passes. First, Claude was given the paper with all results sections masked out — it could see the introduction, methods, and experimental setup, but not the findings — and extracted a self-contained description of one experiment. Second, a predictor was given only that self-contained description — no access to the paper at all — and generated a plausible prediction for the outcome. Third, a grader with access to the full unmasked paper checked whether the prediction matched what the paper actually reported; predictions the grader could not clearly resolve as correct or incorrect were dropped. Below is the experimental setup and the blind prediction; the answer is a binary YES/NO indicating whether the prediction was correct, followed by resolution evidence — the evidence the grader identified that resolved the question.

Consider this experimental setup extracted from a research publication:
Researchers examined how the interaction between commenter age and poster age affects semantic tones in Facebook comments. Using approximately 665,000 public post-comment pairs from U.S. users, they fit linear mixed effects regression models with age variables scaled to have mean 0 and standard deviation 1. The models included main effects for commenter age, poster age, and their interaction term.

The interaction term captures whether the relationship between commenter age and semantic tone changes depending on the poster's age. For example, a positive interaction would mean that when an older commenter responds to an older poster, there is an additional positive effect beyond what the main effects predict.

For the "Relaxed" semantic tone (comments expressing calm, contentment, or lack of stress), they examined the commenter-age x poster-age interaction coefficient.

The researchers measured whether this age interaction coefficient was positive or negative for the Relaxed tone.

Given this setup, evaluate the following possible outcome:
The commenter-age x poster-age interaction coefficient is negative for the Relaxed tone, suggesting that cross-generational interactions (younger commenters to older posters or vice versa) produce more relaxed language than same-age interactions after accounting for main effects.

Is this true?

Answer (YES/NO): NO